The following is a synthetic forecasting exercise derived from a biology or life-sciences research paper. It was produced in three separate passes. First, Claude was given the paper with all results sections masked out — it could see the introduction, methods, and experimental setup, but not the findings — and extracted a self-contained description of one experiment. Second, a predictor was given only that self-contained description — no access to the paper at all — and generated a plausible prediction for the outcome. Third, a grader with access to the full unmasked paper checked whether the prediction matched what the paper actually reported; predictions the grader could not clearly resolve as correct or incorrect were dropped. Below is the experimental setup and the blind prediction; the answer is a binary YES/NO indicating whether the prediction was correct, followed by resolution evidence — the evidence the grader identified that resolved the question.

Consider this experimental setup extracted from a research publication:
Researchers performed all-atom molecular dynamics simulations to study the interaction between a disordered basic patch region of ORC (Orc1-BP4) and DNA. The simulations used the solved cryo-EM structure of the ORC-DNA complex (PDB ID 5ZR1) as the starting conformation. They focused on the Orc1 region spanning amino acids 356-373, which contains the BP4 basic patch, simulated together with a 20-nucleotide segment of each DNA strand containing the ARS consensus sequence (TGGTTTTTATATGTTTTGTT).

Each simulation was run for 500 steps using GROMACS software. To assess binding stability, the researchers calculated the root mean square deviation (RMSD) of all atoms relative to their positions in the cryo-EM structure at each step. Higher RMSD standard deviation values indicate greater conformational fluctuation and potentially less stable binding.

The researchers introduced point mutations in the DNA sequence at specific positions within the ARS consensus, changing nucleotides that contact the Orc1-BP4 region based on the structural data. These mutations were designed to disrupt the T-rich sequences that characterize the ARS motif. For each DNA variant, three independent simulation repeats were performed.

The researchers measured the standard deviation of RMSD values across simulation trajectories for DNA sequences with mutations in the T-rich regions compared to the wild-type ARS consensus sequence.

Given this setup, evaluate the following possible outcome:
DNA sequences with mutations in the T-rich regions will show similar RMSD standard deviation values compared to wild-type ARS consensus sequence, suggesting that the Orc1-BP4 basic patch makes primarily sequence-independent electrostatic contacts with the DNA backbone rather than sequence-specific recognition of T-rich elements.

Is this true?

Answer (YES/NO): NO